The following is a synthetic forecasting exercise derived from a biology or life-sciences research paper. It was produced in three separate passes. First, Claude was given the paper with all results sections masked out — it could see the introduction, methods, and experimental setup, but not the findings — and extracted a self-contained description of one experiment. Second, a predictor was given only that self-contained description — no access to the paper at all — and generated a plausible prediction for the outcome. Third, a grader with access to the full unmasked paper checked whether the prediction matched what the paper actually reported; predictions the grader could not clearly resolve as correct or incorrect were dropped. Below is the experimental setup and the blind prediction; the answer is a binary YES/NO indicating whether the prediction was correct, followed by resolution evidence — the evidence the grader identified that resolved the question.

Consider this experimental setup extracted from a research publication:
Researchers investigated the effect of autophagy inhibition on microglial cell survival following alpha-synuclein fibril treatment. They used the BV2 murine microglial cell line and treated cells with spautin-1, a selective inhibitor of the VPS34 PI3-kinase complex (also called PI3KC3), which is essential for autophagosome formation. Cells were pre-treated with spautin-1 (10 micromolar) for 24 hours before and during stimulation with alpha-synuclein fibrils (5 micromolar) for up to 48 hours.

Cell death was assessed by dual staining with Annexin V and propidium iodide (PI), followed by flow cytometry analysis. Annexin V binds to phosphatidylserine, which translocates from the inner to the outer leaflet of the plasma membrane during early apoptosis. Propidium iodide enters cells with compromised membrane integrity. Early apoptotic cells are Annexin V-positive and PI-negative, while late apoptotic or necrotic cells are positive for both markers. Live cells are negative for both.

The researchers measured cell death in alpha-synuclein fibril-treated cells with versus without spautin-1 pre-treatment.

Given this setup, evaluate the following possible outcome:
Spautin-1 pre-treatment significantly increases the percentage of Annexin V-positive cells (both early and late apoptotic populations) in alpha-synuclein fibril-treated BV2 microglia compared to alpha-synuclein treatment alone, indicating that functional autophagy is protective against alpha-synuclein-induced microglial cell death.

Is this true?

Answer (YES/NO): NO